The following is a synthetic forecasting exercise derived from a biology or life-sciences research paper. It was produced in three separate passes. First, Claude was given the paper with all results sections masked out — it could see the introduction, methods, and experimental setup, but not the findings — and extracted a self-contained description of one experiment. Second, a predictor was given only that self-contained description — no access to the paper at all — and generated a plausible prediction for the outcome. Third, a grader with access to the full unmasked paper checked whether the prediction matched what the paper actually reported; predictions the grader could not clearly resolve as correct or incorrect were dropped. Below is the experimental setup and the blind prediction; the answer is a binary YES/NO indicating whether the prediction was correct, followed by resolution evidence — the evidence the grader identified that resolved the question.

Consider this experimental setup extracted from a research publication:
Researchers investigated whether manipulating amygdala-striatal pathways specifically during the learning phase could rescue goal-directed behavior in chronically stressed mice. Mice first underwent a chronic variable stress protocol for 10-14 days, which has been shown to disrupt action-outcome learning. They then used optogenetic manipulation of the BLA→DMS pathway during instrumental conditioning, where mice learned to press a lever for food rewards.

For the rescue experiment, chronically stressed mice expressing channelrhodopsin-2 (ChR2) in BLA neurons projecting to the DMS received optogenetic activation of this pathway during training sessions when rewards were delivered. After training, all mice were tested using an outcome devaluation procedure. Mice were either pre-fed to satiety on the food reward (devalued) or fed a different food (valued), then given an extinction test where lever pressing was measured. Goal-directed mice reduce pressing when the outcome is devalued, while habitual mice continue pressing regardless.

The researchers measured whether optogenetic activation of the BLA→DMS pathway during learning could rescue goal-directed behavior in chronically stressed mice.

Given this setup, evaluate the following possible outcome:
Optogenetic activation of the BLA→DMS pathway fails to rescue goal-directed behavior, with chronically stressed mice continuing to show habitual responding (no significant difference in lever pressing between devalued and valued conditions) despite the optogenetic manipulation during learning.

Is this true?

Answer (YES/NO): NO